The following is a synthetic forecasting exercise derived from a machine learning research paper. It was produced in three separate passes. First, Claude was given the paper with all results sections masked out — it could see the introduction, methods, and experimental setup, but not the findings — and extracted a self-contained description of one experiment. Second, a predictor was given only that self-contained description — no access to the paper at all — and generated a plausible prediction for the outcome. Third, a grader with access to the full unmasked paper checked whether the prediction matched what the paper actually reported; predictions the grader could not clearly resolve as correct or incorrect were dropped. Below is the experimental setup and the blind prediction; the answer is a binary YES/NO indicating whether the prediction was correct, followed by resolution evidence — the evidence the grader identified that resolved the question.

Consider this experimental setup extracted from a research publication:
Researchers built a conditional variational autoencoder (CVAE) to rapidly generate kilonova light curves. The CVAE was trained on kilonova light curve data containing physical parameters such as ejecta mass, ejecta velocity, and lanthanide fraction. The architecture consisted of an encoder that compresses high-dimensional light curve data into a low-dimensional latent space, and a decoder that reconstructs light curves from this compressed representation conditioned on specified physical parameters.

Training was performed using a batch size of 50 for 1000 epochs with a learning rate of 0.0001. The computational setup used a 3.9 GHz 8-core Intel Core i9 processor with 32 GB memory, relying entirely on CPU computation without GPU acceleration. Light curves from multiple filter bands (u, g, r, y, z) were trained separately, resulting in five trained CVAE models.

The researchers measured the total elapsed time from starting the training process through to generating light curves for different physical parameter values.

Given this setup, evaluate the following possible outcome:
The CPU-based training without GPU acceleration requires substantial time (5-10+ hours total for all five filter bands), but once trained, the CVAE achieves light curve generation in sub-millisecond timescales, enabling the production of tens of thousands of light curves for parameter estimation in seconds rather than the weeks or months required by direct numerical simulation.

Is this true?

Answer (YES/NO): NO